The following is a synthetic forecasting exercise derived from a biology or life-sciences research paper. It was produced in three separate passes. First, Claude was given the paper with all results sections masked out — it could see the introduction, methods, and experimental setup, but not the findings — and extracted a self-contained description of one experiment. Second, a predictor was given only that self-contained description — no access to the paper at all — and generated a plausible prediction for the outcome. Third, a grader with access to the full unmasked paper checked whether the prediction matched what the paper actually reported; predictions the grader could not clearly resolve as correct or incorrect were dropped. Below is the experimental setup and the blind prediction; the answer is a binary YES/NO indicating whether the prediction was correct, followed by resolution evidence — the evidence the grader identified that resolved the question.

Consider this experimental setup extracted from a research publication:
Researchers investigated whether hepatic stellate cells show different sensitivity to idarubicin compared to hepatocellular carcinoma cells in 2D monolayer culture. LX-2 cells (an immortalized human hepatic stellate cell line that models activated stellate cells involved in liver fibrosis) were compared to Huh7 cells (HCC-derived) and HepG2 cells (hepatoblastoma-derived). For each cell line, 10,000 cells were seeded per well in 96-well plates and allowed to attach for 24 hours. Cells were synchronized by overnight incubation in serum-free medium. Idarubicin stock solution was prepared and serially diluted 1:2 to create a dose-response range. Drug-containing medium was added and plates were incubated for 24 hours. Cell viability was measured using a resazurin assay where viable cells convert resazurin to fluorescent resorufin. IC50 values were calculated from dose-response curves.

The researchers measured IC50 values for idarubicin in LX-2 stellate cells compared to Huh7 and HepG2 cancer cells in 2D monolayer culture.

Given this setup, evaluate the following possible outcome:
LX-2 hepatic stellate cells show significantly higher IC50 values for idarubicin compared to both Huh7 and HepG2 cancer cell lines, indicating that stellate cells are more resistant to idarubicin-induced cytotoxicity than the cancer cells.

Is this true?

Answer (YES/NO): YES